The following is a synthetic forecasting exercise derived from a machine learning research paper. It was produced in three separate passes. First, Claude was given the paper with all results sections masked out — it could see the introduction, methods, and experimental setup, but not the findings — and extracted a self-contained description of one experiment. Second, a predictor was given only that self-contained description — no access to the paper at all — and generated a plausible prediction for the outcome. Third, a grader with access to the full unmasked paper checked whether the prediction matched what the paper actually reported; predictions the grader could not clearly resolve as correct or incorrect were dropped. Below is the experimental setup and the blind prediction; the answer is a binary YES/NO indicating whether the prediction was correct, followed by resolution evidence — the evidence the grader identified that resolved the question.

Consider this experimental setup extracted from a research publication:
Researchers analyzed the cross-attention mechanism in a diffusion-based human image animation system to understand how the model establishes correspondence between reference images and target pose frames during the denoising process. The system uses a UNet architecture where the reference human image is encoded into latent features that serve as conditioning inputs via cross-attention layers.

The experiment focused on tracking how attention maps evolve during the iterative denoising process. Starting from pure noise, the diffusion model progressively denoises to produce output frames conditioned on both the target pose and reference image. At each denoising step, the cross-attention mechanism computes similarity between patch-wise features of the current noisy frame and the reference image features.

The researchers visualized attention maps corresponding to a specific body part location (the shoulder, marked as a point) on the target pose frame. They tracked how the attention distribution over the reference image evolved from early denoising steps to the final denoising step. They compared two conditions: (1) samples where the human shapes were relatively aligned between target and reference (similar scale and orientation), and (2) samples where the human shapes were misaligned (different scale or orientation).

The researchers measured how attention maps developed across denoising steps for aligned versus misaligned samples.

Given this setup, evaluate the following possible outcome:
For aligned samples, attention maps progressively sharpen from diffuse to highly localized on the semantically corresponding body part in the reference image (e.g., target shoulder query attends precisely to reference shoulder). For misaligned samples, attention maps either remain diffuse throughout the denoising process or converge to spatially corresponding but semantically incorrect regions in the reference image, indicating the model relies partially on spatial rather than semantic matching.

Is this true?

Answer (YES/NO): NO